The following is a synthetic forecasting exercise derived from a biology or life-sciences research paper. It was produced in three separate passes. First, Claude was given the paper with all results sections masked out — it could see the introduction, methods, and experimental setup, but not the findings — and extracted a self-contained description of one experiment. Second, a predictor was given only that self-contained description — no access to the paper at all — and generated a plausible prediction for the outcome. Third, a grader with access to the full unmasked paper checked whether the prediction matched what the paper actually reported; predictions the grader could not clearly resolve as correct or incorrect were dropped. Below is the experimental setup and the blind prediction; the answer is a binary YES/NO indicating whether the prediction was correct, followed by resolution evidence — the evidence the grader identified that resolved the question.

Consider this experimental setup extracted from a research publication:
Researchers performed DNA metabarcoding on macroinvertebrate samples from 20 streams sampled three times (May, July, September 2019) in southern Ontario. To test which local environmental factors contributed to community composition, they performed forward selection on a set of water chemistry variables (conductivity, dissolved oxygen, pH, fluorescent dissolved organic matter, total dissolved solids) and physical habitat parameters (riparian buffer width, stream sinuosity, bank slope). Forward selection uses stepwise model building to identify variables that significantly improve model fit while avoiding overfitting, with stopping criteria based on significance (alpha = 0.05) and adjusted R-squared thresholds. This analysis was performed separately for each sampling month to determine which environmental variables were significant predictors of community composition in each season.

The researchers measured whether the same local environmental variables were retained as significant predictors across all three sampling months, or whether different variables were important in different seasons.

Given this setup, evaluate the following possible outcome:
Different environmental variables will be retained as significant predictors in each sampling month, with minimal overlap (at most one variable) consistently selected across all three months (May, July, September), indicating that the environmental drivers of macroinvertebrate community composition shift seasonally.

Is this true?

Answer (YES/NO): YES